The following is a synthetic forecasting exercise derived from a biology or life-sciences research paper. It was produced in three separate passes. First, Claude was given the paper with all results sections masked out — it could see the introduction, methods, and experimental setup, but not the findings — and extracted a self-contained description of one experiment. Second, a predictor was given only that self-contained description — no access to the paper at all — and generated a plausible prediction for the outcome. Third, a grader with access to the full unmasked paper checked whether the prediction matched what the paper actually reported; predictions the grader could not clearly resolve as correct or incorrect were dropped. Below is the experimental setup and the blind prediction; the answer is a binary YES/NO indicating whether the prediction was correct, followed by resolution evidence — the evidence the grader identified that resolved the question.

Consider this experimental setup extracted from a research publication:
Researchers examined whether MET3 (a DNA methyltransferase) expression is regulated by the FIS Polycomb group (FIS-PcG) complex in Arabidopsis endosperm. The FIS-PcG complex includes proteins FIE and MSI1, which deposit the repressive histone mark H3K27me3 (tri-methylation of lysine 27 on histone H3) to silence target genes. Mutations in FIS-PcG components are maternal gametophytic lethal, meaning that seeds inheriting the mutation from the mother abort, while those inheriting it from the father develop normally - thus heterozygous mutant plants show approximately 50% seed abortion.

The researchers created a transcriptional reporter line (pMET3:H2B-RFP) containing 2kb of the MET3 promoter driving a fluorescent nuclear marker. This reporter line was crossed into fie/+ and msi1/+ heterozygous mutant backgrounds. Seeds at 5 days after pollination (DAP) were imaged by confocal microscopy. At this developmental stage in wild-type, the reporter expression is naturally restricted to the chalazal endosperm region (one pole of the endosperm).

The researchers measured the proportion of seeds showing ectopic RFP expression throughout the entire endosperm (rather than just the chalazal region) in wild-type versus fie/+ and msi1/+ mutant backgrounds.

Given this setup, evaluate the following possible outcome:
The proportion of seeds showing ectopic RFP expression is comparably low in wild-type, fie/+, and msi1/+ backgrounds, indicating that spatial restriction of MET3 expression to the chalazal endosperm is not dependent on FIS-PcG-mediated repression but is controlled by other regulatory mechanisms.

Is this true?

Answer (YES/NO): NO